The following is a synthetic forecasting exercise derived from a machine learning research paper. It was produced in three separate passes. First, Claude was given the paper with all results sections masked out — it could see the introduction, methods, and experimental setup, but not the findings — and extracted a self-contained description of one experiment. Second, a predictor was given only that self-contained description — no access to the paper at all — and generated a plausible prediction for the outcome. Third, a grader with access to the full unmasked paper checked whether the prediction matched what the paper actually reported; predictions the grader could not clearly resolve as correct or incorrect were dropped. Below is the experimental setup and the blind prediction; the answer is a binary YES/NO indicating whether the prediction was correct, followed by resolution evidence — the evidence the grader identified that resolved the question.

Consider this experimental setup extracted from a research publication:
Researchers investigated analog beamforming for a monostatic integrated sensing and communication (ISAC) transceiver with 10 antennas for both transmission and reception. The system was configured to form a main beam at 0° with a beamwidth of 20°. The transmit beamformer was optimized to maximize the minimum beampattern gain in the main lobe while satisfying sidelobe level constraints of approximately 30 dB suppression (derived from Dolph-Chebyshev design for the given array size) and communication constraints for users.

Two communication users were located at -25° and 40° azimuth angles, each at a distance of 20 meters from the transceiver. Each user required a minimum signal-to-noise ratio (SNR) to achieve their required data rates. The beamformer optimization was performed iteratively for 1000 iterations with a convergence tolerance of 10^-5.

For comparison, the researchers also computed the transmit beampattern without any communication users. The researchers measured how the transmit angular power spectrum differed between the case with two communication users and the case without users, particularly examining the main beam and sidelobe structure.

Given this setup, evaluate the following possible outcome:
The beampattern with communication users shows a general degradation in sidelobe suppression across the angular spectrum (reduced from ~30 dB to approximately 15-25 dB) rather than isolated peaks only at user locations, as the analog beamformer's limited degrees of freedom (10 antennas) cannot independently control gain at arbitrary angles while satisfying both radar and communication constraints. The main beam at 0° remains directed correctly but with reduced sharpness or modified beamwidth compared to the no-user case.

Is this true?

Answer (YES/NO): NO